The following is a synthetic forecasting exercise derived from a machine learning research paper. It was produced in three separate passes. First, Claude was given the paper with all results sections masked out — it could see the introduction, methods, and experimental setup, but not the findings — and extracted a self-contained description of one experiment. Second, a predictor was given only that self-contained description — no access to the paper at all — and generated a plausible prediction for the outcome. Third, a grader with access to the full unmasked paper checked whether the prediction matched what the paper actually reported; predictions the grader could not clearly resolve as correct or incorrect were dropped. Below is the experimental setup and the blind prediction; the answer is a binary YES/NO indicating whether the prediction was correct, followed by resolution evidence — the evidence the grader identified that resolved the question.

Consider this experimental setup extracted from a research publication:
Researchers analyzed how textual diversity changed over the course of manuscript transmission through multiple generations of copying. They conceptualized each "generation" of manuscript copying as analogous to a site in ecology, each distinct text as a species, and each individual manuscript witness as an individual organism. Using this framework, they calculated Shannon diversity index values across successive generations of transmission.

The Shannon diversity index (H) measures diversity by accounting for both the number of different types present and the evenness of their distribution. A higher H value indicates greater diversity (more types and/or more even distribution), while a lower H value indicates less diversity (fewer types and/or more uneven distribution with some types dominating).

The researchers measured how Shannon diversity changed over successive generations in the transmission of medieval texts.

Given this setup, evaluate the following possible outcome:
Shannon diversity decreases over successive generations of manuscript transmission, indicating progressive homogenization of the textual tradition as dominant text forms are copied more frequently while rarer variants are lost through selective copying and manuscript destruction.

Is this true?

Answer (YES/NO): YES